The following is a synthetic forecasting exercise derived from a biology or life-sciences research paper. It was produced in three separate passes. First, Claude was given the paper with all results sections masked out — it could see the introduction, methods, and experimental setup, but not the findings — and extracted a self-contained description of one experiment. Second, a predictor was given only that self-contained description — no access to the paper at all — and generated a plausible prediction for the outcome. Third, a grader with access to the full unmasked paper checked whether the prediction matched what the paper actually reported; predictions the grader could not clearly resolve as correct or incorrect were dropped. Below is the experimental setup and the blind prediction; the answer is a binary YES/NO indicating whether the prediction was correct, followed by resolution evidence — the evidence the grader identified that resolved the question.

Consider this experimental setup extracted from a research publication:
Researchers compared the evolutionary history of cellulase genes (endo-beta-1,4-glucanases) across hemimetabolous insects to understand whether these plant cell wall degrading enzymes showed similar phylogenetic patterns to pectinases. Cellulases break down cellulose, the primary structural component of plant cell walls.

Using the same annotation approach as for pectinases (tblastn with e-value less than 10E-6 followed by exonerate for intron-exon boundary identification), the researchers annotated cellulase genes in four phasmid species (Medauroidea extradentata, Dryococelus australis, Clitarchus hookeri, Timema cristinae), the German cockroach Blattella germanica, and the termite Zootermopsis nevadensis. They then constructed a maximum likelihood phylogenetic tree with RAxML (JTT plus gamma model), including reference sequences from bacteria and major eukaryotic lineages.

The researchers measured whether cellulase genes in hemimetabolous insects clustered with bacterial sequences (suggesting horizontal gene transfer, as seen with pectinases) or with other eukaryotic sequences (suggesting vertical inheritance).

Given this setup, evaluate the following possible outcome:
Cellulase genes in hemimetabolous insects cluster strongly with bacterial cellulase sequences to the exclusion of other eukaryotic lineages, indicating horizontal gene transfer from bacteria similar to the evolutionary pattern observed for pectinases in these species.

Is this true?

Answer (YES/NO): NO